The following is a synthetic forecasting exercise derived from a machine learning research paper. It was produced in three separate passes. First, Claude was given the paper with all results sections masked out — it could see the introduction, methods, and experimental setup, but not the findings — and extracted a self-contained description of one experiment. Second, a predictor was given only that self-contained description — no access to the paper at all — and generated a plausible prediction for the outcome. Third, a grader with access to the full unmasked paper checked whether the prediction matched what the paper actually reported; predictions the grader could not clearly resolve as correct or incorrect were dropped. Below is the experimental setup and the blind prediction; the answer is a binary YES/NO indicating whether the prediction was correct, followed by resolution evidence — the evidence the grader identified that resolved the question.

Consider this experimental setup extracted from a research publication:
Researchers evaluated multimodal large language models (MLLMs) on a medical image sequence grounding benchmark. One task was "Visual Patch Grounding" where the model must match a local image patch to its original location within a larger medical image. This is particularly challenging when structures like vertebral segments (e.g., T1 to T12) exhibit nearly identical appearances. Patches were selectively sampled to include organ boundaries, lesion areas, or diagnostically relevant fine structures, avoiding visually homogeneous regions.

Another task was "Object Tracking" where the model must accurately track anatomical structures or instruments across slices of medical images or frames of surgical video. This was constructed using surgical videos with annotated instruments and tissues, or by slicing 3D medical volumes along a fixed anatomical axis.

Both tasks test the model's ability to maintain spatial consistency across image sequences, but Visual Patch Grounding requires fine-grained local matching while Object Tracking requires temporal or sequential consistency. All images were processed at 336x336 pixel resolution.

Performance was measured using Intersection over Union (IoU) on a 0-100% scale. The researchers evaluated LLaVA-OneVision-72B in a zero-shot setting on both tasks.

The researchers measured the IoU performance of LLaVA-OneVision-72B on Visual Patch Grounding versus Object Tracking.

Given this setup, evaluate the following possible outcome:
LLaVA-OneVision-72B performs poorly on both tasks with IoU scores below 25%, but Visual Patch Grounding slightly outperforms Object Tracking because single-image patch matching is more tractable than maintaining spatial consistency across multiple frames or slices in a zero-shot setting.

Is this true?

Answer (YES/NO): NO